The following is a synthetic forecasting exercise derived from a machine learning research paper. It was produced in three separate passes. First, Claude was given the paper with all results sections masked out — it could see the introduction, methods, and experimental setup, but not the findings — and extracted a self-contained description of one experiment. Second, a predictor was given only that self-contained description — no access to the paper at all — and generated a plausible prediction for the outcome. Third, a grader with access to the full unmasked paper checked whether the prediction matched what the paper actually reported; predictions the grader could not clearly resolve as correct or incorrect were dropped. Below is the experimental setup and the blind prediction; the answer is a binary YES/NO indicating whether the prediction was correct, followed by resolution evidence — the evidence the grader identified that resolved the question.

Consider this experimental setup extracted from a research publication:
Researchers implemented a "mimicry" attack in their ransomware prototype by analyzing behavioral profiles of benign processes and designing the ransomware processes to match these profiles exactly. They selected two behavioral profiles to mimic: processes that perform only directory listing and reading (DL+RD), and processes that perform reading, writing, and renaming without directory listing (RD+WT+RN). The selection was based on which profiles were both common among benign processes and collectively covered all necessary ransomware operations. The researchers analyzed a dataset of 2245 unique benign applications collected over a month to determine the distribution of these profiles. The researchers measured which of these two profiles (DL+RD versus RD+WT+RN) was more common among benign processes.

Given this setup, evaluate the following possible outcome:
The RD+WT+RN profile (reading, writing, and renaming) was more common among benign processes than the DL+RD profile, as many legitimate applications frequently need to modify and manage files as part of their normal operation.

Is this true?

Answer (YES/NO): NO